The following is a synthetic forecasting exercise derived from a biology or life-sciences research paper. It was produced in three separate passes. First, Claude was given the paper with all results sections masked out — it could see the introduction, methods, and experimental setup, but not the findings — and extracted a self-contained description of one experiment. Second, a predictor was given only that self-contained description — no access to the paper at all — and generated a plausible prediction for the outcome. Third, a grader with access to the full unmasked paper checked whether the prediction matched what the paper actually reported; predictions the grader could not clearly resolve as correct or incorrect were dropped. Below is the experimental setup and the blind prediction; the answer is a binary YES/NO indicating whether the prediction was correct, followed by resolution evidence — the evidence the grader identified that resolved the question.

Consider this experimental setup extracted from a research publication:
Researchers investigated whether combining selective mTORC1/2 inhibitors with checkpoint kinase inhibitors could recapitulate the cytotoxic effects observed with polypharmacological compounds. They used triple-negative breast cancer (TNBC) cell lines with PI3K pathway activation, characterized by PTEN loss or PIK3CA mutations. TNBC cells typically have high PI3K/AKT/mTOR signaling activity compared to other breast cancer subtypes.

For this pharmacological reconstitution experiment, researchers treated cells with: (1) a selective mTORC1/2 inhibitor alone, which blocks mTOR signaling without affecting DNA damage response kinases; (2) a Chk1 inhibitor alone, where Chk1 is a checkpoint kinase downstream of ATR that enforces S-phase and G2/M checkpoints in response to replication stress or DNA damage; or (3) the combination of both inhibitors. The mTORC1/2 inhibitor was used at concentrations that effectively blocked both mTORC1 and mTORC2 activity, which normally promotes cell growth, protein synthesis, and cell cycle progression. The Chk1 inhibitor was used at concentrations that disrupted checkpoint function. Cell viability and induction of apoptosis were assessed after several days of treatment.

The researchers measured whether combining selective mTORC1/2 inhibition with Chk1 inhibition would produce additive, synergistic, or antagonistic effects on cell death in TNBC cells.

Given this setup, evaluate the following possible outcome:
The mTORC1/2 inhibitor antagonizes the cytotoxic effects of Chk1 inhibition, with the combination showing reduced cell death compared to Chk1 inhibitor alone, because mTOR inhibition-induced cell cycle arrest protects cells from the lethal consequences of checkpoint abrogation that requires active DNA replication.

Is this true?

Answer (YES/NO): NO